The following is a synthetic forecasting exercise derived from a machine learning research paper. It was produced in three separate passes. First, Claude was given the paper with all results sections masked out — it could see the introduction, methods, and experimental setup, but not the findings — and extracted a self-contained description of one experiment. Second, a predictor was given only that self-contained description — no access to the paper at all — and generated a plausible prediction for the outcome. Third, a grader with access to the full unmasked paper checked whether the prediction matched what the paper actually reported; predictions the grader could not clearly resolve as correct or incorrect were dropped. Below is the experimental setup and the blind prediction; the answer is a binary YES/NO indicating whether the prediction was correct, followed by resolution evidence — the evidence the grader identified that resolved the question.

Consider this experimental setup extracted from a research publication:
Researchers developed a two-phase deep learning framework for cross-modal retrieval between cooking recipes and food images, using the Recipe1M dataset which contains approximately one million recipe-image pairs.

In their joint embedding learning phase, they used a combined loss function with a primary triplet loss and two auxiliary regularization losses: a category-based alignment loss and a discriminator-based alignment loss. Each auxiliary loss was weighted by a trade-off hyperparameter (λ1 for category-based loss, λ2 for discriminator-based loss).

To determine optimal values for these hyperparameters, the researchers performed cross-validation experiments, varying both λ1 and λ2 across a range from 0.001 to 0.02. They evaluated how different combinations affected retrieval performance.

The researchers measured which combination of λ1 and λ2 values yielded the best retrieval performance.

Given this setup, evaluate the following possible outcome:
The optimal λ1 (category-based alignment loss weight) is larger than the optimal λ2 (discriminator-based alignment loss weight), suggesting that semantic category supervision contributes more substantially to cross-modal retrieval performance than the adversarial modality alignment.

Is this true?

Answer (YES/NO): NO